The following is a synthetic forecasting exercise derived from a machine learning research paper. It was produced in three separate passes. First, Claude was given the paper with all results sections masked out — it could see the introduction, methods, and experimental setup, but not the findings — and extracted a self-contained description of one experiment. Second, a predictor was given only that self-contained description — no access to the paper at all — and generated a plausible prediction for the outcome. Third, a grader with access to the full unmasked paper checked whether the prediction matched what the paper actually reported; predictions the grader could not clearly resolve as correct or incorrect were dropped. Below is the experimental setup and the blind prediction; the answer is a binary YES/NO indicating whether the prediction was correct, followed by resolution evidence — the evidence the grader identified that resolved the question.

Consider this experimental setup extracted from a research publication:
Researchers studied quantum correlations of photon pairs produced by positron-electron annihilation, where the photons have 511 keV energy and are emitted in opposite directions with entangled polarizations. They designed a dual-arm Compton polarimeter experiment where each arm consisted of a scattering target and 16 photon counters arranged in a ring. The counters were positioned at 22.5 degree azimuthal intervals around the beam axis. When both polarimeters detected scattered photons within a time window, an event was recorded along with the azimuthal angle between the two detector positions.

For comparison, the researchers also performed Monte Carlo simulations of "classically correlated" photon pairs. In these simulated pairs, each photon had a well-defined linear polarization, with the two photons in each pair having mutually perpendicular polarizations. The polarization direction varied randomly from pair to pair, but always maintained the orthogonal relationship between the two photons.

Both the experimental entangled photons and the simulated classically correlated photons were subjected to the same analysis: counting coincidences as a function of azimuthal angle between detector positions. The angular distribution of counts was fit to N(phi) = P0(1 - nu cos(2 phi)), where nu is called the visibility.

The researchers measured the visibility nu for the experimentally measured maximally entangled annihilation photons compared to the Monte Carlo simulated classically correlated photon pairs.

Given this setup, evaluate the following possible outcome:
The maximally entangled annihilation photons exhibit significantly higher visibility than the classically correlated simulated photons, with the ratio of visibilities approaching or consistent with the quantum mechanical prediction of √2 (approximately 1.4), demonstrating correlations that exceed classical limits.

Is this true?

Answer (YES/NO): NO